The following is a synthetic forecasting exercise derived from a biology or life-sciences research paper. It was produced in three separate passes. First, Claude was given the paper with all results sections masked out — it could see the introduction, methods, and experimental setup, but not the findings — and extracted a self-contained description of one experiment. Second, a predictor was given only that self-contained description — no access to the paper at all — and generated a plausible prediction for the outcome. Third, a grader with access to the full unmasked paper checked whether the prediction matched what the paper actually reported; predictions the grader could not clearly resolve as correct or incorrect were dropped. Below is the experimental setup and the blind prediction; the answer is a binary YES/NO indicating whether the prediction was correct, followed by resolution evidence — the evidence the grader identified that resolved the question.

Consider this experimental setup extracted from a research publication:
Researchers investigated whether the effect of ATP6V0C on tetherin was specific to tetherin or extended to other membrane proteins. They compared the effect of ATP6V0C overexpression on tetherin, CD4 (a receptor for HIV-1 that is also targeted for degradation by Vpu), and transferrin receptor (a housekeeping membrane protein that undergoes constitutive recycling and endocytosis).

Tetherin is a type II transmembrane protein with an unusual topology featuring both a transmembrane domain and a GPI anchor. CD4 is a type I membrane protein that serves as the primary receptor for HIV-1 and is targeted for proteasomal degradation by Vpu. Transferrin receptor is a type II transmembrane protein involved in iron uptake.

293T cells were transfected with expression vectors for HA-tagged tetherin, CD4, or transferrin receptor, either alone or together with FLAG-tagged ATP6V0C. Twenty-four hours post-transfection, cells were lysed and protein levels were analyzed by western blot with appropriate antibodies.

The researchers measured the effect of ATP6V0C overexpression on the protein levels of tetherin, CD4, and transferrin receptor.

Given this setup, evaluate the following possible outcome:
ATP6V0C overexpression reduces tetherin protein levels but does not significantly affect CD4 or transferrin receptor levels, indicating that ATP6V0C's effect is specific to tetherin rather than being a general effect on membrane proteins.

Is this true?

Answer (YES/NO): NO